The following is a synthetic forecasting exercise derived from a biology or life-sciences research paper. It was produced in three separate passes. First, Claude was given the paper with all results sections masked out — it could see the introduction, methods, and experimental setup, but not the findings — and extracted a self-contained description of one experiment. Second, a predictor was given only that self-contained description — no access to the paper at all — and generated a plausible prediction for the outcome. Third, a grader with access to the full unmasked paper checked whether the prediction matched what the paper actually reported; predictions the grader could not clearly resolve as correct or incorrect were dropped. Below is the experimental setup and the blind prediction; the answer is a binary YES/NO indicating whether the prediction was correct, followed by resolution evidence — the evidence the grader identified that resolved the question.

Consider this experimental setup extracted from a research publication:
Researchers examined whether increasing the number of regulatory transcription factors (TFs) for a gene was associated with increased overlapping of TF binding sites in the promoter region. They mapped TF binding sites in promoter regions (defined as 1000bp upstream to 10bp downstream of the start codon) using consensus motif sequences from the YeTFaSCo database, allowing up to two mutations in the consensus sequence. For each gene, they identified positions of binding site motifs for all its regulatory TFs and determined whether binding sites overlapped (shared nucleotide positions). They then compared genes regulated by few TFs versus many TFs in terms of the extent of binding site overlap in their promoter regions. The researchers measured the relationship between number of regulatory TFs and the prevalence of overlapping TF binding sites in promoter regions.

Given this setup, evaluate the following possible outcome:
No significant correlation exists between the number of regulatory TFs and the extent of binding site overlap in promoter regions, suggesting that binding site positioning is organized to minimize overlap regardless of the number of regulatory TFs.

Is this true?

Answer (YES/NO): NO